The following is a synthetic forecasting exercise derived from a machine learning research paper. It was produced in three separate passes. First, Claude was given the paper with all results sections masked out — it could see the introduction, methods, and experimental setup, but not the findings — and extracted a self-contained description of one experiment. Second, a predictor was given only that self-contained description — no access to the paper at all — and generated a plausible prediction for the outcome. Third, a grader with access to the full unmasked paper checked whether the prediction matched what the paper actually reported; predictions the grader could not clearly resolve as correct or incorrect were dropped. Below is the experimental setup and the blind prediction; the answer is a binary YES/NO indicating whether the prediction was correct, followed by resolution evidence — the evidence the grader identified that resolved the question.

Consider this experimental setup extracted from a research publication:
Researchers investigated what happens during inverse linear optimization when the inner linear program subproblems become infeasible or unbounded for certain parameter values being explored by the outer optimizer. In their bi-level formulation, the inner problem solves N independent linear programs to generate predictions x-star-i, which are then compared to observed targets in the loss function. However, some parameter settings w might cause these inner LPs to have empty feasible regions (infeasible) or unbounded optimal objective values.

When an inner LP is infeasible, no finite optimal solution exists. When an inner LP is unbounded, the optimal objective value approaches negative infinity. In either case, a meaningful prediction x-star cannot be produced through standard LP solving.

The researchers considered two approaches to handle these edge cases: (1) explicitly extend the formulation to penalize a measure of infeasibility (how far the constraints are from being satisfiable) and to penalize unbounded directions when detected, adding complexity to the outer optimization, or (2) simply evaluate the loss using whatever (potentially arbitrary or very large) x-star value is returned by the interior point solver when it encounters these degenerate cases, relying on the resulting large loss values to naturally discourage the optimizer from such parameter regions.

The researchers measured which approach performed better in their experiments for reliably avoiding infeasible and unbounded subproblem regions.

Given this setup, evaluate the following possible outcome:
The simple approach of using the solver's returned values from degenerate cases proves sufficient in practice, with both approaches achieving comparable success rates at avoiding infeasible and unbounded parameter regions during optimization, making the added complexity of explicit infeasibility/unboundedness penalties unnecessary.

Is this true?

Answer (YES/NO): YES